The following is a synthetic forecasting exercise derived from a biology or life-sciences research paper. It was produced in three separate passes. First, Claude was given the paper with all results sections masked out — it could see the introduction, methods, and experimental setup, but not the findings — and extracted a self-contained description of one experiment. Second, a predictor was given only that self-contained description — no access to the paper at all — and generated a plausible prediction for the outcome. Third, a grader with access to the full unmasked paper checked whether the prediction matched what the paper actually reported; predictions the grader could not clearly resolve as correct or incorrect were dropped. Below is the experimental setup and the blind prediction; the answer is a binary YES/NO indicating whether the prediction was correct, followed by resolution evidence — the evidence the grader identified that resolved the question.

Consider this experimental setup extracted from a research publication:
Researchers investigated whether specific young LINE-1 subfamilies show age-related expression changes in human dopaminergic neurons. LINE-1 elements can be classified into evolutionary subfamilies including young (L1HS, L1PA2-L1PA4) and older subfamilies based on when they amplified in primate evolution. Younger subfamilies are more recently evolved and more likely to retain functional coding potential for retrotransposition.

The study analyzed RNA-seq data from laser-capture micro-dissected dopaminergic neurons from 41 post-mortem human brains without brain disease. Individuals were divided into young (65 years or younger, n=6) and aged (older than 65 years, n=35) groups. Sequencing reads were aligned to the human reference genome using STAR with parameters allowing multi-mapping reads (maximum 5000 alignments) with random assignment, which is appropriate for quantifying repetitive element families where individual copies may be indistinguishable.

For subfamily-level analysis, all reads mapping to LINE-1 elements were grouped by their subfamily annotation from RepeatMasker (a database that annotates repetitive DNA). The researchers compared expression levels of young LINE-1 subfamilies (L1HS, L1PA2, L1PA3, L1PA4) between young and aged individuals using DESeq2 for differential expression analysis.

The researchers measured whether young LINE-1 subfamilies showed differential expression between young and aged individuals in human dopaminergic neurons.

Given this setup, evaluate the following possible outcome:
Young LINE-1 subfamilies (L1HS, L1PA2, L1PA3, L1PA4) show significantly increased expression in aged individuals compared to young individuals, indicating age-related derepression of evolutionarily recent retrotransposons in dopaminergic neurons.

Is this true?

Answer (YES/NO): YES